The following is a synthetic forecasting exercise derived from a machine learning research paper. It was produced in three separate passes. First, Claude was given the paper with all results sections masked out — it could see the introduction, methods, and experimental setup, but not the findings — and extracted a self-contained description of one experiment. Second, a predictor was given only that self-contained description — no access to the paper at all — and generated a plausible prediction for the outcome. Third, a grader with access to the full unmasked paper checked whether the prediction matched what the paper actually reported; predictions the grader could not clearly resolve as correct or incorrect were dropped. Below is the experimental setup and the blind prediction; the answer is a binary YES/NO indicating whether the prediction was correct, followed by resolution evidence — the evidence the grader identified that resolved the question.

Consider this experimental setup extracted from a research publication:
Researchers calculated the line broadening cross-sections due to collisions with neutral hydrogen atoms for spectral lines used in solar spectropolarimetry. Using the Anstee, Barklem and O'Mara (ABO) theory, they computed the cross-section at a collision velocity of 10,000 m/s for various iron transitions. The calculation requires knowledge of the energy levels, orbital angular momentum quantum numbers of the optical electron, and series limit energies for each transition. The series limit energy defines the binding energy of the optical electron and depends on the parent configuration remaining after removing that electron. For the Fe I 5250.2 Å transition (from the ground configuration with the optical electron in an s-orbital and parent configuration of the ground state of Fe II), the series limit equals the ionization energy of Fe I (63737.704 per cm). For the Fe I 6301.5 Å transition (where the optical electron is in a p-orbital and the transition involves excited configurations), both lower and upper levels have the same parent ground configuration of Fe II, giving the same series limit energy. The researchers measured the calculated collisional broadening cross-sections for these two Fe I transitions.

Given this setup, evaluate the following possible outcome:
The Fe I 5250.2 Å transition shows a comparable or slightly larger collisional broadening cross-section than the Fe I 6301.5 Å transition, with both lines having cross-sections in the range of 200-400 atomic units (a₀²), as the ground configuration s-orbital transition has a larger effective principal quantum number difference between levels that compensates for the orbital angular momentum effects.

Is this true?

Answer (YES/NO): NO